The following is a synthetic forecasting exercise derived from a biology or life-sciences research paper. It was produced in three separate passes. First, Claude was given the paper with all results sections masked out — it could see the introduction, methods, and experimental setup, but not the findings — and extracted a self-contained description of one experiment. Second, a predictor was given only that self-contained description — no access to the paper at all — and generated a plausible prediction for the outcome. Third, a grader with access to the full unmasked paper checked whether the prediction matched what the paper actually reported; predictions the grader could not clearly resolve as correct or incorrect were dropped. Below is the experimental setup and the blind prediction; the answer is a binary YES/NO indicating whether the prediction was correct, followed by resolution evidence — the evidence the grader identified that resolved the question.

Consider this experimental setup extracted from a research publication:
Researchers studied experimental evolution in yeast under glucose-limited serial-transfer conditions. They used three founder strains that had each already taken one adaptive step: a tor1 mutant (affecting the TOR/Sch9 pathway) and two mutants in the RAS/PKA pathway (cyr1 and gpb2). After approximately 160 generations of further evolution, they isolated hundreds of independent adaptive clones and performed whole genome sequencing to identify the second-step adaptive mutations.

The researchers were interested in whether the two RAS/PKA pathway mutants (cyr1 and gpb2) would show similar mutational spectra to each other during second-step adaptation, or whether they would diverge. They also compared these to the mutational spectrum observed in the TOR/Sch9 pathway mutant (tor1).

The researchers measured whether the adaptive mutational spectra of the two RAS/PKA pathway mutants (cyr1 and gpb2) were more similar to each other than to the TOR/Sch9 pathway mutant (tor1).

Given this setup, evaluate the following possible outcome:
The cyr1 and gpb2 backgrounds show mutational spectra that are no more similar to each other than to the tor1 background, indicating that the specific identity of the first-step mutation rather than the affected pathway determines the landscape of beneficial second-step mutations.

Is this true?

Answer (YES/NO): NO